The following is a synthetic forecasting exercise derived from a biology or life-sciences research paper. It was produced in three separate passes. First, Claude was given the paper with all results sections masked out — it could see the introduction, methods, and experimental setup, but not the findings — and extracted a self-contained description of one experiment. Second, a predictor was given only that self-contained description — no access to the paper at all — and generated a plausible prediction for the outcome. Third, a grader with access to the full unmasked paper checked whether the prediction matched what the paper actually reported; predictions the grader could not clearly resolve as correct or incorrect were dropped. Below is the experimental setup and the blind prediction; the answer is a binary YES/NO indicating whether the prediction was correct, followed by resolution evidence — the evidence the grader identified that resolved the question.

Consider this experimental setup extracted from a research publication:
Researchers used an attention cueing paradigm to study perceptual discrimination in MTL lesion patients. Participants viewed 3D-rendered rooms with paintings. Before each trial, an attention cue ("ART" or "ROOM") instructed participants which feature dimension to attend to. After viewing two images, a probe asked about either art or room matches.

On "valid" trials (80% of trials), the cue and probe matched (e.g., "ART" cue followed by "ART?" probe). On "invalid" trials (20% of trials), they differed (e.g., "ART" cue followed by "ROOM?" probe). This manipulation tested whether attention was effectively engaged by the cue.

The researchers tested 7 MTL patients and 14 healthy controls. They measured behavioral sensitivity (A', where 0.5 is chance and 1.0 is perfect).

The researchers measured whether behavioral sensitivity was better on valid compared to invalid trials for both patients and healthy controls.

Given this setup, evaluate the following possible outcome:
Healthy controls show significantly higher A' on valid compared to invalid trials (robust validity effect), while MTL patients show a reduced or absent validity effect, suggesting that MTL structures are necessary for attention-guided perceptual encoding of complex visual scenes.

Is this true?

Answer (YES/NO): NO